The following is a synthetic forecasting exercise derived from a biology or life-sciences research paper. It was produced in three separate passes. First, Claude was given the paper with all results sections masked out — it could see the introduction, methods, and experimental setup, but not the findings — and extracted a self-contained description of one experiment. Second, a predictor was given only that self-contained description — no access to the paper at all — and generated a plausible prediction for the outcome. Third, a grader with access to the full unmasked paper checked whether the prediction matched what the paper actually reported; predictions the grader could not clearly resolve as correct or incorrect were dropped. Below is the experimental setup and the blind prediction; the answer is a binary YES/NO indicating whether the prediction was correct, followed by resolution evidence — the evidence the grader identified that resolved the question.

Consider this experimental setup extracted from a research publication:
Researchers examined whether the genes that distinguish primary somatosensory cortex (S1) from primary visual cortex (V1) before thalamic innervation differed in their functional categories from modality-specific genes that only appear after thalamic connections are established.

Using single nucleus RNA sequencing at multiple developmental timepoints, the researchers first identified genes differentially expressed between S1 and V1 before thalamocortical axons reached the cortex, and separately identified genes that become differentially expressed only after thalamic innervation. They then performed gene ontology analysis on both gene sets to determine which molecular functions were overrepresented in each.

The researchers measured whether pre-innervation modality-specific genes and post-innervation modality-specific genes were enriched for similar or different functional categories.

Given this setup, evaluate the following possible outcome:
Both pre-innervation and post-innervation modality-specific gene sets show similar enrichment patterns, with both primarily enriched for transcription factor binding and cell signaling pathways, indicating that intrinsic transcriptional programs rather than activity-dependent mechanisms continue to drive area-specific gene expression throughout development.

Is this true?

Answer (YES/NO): NO